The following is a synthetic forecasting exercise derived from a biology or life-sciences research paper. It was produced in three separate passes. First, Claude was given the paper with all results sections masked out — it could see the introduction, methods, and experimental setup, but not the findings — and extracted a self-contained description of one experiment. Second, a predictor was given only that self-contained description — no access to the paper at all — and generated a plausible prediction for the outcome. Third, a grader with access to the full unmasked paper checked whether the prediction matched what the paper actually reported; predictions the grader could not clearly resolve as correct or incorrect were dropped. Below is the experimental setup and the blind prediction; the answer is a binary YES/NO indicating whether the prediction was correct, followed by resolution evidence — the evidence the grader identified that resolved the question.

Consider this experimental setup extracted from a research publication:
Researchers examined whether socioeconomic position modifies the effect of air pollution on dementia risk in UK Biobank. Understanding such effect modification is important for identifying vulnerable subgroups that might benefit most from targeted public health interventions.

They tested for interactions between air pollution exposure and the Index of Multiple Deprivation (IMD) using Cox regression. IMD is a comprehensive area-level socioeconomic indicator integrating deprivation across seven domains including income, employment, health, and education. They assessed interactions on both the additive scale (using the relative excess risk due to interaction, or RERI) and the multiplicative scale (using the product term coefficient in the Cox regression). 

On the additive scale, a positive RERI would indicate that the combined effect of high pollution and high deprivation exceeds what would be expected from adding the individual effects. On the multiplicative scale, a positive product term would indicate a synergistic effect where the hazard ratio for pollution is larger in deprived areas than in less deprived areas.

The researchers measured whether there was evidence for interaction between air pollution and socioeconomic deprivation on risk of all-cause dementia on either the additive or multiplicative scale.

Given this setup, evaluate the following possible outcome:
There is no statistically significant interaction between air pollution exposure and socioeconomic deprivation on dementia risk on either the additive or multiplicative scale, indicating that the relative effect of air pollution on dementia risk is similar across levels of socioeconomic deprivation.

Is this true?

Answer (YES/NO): YES